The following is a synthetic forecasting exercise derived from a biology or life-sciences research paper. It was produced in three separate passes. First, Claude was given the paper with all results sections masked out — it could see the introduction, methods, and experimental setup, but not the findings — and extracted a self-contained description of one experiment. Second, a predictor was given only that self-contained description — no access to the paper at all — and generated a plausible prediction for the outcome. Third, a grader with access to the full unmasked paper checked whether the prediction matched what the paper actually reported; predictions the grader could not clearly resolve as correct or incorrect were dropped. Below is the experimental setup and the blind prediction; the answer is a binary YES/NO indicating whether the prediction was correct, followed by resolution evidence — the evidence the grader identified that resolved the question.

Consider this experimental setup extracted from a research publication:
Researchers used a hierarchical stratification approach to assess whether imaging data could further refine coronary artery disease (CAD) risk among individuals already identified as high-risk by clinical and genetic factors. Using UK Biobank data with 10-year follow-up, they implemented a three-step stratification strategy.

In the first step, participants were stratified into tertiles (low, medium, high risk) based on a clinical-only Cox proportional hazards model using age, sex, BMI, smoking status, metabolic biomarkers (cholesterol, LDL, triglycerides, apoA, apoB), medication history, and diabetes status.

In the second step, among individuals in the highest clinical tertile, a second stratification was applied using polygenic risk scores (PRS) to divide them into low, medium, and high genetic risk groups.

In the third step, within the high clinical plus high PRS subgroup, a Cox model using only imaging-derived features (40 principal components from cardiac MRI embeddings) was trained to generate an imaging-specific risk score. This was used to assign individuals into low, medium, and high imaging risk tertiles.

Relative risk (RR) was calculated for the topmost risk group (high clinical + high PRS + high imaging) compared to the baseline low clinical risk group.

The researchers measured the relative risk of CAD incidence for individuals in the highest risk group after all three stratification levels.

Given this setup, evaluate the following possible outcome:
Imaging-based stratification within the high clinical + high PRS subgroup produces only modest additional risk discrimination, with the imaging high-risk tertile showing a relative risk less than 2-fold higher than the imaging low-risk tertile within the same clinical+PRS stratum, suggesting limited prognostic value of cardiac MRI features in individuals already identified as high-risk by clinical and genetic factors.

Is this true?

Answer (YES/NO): NO